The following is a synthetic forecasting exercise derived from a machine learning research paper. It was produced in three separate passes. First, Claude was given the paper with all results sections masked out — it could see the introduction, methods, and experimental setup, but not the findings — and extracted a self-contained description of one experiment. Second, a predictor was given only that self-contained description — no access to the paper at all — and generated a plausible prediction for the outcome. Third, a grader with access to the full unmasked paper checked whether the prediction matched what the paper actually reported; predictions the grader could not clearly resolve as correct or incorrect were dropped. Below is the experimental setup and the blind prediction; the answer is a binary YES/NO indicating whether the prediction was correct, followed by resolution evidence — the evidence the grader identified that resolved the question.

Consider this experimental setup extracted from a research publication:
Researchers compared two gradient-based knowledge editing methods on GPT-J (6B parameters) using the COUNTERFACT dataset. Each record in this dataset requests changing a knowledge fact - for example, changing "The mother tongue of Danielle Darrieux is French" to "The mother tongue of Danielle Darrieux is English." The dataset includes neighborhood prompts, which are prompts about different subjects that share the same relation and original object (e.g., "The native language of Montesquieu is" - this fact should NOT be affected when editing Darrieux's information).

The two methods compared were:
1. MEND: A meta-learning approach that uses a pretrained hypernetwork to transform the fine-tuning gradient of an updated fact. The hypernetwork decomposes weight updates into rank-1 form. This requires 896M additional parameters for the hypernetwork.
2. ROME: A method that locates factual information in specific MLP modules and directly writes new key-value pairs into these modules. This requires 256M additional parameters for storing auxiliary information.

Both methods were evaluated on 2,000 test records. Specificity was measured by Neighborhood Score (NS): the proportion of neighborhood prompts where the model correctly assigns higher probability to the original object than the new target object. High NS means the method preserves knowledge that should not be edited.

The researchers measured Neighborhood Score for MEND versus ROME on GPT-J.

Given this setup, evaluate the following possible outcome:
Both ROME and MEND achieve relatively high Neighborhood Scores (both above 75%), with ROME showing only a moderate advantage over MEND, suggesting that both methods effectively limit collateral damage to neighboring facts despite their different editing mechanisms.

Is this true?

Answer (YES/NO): NO